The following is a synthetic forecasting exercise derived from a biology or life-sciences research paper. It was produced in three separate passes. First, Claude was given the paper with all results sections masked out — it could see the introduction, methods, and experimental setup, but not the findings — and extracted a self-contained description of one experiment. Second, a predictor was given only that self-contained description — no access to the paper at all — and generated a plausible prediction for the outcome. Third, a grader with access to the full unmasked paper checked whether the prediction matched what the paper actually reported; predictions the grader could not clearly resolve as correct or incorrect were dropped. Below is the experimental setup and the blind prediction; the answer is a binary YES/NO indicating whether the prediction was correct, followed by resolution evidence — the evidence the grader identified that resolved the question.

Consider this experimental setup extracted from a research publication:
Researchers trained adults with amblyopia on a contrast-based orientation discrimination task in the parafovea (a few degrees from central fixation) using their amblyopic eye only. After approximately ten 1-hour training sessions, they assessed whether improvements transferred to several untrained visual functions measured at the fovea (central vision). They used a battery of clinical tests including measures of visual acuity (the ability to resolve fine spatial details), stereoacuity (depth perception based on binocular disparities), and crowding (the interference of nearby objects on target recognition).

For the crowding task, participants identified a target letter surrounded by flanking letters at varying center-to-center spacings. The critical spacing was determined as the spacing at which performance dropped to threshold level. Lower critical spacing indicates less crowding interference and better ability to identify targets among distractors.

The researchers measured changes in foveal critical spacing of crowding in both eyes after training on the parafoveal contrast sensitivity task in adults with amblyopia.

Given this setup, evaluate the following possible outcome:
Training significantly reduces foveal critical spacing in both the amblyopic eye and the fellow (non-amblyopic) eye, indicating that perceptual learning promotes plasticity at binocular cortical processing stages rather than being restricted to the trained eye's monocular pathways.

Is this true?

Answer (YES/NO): NO